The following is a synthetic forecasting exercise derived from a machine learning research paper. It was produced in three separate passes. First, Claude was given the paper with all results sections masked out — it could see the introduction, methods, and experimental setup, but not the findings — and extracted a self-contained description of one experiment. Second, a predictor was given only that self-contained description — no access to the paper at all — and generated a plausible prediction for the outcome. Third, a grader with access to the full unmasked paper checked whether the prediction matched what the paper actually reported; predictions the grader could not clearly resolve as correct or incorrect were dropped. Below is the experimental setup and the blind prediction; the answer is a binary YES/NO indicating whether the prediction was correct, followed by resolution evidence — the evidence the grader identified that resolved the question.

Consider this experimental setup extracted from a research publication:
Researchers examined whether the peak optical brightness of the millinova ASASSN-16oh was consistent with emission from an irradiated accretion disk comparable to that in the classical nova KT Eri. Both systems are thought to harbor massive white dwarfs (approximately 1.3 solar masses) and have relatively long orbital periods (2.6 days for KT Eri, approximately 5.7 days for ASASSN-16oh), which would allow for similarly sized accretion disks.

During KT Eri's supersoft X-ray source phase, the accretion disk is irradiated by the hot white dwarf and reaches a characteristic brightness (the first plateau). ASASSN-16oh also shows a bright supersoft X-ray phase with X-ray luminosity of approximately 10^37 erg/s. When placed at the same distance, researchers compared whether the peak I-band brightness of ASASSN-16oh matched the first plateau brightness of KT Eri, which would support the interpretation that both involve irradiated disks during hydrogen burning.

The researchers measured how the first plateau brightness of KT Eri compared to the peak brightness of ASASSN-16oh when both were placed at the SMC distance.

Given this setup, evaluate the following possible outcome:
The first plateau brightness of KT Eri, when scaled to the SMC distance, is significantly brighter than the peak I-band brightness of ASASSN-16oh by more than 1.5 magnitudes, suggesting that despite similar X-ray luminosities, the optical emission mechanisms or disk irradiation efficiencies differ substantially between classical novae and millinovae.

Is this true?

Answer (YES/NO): NO